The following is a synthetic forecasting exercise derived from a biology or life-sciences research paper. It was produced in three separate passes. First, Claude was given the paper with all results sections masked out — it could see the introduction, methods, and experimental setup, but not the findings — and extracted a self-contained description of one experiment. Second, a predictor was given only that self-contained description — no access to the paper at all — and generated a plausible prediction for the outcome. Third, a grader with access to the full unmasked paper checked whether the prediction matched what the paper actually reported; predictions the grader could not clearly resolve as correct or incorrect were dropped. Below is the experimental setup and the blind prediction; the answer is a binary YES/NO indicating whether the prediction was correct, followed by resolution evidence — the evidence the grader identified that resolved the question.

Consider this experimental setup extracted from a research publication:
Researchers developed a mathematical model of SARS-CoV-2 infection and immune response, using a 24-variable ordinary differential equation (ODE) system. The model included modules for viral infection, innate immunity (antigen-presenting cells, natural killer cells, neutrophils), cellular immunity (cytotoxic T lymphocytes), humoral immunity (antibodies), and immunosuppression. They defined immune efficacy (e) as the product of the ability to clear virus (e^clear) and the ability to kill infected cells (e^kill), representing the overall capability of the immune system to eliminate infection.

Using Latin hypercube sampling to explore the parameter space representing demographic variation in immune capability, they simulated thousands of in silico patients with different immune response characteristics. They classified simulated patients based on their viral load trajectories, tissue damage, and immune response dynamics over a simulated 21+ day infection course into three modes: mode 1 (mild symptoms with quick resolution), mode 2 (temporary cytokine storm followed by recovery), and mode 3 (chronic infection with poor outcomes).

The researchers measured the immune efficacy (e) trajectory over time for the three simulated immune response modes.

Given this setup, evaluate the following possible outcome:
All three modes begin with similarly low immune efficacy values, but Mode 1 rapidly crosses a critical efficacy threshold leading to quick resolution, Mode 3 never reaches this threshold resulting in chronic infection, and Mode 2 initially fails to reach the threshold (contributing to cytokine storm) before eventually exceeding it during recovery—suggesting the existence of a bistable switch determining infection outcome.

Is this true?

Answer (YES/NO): NO